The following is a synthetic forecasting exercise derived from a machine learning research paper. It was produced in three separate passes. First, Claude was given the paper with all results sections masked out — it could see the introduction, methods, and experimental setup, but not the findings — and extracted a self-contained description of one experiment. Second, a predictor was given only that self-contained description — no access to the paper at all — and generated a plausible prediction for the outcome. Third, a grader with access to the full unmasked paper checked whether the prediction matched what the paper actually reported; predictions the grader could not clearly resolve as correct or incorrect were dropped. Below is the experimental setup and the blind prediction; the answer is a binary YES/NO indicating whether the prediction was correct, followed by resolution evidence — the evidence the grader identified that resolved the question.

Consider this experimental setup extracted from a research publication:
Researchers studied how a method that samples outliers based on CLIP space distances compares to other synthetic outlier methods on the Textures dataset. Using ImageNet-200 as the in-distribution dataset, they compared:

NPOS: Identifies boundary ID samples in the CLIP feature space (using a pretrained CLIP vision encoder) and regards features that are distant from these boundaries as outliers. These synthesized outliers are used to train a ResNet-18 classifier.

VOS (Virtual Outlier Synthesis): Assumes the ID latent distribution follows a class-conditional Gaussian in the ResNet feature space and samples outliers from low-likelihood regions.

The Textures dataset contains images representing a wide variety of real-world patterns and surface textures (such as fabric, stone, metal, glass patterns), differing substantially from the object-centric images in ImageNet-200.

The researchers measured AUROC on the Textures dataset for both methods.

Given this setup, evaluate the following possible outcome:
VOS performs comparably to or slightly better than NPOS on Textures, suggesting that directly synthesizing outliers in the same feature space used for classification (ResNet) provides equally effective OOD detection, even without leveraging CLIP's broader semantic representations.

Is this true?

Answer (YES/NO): NO